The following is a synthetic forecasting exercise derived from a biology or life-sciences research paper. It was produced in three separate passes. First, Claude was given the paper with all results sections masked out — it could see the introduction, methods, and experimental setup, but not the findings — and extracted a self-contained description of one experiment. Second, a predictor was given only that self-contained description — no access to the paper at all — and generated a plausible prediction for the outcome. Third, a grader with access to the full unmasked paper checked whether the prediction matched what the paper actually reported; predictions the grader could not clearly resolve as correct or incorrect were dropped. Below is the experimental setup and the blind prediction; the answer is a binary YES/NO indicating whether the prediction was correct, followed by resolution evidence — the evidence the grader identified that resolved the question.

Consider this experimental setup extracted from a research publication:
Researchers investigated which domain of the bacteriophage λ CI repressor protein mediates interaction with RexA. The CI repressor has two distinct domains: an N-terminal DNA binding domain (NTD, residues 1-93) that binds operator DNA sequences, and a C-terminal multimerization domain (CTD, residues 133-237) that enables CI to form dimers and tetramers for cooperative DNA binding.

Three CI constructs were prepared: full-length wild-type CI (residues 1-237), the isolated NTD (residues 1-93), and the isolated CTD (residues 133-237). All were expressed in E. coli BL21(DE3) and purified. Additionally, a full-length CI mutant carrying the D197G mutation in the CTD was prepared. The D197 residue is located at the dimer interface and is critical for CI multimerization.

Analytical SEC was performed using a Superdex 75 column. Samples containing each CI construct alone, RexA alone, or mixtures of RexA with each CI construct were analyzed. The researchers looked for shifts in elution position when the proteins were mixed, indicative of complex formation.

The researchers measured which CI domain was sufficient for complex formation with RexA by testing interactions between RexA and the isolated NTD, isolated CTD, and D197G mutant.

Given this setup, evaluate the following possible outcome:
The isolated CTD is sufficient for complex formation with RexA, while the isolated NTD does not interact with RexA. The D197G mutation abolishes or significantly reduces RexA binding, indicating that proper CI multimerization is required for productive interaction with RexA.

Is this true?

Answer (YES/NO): NO